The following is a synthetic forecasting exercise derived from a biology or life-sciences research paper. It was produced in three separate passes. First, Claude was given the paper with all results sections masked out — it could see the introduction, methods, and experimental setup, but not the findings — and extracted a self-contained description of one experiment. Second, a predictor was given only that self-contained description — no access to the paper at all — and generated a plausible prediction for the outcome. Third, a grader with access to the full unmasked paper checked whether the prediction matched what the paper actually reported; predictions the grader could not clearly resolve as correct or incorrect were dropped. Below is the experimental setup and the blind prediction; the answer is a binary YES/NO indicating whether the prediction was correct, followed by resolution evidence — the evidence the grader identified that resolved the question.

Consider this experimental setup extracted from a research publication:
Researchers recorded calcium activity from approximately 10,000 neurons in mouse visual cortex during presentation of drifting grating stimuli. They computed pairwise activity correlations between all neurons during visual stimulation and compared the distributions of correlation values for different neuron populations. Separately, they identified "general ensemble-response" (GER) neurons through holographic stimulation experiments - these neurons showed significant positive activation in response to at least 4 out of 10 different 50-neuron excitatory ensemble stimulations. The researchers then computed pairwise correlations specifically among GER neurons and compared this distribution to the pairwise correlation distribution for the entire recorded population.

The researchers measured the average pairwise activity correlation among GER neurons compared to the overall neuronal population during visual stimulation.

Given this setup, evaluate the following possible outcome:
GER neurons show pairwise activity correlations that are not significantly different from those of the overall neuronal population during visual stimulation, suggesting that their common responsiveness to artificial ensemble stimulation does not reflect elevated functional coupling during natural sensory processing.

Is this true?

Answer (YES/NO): NO